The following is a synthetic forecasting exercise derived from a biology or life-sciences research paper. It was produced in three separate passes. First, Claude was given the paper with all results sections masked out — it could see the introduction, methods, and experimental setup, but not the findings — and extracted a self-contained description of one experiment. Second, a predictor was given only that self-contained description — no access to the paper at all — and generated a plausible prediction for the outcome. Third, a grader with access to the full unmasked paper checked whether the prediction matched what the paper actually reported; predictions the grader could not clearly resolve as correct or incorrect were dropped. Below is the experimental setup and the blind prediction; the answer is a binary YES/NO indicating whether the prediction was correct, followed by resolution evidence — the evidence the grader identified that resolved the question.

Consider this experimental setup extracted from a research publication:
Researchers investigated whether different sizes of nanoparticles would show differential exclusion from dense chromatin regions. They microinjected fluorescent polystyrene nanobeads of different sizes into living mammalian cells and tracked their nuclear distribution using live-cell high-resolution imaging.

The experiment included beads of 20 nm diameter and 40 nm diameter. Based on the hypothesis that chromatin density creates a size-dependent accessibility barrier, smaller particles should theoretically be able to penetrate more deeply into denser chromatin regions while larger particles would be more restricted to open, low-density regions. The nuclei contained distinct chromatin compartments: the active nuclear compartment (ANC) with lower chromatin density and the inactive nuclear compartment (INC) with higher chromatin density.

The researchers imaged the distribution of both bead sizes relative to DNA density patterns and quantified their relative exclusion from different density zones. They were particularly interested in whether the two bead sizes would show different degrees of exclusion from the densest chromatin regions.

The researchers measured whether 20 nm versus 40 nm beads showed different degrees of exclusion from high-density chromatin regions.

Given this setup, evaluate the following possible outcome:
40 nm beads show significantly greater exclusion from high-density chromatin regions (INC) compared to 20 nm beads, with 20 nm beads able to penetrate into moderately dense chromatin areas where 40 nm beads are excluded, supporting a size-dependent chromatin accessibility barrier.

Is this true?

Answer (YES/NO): NO